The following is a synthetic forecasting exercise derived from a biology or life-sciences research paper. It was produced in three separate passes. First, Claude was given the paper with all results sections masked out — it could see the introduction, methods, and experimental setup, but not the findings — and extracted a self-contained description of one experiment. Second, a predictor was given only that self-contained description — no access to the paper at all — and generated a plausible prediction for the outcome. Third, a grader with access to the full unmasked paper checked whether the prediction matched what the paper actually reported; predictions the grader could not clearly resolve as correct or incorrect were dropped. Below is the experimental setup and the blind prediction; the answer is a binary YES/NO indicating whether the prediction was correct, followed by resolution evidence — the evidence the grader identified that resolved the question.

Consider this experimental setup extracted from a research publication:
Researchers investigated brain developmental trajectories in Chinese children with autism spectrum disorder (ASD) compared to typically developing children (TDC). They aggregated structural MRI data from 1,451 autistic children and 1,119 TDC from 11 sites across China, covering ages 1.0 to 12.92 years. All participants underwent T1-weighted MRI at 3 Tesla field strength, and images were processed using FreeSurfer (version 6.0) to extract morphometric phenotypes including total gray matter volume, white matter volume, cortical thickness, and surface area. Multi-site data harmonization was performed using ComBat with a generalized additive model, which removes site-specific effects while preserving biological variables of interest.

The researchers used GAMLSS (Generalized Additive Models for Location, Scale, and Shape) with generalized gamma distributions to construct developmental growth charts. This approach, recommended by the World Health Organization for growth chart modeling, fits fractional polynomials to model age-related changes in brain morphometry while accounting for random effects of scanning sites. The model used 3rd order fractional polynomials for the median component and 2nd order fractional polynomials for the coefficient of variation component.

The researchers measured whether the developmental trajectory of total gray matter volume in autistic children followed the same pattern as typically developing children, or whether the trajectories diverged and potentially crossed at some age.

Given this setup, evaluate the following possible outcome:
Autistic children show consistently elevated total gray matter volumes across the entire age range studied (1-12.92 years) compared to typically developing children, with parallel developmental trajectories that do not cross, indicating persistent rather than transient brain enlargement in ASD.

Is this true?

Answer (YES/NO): NO